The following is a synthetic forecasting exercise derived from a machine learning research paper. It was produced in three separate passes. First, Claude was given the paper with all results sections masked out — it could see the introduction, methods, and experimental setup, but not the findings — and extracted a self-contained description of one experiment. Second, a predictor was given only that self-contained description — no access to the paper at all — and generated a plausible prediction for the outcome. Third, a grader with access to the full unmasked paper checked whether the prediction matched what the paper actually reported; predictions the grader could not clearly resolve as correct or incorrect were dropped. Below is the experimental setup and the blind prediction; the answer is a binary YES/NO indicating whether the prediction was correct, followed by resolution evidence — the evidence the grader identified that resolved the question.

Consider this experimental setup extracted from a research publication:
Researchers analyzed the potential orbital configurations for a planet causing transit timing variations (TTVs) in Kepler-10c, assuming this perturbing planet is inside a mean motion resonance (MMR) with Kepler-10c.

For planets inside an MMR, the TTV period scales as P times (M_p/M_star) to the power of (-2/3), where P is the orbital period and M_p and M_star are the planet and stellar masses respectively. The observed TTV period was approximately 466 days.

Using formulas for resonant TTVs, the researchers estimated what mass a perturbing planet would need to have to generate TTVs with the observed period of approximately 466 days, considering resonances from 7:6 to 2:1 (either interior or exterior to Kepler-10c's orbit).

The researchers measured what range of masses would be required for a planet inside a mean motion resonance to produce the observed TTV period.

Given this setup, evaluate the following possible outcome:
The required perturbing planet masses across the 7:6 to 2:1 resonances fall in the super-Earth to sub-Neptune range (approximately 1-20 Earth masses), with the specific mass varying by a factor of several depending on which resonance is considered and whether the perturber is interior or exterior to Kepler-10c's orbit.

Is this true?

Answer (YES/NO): NO